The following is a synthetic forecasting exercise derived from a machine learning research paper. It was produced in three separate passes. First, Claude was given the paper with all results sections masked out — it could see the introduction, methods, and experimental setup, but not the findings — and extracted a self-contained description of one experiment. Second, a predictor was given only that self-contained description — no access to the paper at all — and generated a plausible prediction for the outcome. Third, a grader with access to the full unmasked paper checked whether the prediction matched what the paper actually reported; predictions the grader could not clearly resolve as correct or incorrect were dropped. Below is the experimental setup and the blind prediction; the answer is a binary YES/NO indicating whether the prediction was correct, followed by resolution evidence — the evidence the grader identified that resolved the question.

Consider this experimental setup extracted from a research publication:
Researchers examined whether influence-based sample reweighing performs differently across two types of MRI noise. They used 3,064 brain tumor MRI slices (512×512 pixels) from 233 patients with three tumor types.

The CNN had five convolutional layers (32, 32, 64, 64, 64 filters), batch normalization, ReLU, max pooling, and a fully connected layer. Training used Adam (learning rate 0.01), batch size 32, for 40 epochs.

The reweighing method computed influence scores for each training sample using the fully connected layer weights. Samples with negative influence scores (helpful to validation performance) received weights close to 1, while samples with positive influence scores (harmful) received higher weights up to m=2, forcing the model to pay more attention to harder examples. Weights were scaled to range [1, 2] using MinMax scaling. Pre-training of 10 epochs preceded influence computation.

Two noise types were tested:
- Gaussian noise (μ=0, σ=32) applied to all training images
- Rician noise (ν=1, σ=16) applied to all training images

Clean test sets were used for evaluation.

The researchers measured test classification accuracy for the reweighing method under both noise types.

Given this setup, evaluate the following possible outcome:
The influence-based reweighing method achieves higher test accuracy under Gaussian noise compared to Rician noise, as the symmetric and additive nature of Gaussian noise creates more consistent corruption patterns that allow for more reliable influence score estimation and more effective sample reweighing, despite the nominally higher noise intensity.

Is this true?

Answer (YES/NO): YES